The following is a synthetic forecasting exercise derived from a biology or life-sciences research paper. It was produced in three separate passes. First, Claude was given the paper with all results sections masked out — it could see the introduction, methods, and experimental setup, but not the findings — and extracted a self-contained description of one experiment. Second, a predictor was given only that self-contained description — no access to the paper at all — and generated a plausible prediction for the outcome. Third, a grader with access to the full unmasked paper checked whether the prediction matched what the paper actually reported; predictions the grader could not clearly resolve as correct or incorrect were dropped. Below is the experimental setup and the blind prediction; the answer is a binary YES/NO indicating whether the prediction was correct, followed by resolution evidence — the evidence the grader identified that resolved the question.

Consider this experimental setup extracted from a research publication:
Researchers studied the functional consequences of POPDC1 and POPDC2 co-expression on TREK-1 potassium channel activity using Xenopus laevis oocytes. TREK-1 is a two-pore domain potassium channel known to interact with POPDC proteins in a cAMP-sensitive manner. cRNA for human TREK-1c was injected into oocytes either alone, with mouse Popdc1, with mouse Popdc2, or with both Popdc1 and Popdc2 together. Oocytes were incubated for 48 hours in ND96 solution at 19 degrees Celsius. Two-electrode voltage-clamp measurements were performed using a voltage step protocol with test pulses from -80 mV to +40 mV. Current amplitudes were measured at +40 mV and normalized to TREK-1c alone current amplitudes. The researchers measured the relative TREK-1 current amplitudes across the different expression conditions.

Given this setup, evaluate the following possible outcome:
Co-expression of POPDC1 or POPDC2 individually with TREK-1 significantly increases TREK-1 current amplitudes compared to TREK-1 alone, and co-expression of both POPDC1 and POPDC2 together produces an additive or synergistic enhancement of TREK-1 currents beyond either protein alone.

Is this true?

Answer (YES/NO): YES